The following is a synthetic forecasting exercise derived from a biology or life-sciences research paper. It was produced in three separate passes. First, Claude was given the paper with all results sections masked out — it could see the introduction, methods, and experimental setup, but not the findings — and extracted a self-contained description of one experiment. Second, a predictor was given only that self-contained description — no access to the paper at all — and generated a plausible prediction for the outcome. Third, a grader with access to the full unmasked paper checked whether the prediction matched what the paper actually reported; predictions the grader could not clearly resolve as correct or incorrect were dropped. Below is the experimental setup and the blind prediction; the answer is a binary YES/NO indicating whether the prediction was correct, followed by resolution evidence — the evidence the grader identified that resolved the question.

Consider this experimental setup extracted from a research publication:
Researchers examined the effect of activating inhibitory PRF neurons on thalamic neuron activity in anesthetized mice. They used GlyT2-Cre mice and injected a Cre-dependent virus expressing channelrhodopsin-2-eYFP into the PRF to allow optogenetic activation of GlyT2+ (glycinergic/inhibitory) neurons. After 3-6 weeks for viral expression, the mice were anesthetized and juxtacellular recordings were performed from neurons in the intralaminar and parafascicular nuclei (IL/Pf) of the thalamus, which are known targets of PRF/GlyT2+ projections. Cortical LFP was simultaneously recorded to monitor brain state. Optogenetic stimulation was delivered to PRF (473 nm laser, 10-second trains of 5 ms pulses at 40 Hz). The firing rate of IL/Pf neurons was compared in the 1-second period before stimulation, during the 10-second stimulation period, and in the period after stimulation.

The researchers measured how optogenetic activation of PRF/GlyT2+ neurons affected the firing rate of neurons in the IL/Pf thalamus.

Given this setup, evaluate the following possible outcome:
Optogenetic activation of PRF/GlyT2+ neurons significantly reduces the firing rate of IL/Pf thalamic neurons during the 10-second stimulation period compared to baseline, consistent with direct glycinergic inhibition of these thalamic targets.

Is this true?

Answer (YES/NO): YES